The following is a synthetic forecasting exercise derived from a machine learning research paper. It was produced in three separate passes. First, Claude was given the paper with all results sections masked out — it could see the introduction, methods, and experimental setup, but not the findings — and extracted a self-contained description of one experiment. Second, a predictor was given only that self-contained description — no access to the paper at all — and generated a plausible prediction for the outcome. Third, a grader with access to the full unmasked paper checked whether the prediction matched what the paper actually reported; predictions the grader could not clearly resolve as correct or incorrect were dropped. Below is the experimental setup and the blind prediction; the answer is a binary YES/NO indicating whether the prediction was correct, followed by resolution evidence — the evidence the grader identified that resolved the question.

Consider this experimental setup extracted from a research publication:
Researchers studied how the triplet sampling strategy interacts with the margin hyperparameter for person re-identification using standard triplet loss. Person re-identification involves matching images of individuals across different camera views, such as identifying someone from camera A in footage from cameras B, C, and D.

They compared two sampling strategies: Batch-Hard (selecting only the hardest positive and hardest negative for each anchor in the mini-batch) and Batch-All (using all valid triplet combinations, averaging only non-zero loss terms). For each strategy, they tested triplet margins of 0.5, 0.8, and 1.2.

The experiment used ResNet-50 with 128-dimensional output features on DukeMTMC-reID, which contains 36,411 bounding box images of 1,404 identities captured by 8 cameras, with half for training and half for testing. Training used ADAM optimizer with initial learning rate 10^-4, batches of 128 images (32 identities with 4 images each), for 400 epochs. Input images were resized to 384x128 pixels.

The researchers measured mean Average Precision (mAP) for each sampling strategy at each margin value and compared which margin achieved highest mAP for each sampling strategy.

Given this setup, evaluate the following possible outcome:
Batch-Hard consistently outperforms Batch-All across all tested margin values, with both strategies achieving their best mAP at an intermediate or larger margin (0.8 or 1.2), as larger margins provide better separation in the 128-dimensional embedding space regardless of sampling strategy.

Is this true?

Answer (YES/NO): NO